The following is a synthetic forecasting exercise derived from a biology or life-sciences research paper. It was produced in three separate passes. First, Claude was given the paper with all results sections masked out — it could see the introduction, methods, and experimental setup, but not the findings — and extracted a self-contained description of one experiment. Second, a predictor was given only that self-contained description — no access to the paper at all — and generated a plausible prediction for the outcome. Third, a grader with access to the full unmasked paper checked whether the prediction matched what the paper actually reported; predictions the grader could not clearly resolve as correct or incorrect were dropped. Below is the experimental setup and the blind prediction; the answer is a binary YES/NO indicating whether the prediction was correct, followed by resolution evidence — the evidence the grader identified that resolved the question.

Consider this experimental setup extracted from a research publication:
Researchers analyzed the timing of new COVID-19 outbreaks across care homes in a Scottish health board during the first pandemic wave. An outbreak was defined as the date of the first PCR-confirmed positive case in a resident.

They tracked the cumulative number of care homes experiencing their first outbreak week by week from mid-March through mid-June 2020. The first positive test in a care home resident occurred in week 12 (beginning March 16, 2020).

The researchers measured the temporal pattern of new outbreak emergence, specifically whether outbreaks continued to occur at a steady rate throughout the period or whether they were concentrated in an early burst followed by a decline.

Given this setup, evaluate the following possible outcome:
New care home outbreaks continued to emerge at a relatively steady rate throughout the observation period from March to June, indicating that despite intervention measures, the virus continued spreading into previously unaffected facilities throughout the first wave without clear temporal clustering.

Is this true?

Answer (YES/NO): NO